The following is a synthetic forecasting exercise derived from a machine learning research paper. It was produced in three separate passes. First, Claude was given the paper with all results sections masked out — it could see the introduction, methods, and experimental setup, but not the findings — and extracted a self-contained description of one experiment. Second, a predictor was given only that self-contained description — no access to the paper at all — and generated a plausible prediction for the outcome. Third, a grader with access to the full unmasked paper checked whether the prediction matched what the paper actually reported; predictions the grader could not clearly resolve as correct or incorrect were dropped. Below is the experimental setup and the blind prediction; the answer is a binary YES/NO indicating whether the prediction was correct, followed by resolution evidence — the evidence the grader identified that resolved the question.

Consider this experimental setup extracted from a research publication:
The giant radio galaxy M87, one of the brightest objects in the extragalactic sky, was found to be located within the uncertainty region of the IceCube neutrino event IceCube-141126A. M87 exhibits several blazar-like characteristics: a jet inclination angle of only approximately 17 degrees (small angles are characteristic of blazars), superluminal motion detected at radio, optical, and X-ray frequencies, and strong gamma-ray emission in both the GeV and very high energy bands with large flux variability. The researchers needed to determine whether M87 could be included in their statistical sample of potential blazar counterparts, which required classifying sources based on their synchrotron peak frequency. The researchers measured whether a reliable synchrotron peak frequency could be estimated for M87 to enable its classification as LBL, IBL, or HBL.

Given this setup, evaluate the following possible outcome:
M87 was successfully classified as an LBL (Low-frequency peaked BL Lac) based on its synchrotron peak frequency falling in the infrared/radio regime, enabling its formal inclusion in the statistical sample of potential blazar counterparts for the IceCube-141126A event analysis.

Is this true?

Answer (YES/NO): NO